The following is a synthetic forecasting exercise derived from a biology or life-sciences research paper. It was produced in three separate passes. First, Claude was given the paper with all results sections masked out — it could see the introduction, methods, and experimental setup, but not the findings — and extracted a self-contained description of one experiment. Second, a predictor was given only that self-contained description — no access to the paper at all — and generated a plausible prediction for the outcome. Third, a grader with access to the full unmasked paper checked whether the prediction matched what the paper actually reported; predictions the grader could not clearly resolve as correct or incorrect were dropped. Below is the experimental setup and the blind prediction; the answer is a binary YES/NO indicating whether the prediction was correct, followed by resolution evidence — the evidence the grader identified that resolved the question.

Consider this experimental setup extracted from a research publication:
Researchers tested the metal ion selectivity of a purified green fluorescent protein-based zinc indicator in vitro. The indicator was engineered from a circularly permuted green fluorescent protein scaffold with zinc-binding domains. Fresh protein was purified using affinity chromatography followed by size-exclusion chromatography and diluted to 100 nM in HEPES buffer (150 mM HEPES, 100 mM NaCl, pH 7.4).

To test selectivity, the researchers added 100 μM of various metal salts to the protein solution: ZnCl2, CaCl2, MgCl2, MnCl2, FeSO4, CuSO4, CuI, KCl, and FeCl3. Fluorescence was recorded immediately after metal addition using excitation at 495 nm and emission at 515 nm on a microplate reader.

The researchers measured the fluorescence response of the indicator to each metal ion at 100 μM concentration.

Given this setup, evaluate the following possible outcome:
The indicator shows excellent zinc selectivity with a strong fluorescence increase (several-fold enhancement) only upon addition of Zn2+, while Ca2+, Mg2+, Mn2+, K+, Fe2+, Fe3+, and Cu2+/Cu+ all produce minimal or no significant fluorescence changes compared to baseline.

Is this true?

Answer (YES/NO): YES